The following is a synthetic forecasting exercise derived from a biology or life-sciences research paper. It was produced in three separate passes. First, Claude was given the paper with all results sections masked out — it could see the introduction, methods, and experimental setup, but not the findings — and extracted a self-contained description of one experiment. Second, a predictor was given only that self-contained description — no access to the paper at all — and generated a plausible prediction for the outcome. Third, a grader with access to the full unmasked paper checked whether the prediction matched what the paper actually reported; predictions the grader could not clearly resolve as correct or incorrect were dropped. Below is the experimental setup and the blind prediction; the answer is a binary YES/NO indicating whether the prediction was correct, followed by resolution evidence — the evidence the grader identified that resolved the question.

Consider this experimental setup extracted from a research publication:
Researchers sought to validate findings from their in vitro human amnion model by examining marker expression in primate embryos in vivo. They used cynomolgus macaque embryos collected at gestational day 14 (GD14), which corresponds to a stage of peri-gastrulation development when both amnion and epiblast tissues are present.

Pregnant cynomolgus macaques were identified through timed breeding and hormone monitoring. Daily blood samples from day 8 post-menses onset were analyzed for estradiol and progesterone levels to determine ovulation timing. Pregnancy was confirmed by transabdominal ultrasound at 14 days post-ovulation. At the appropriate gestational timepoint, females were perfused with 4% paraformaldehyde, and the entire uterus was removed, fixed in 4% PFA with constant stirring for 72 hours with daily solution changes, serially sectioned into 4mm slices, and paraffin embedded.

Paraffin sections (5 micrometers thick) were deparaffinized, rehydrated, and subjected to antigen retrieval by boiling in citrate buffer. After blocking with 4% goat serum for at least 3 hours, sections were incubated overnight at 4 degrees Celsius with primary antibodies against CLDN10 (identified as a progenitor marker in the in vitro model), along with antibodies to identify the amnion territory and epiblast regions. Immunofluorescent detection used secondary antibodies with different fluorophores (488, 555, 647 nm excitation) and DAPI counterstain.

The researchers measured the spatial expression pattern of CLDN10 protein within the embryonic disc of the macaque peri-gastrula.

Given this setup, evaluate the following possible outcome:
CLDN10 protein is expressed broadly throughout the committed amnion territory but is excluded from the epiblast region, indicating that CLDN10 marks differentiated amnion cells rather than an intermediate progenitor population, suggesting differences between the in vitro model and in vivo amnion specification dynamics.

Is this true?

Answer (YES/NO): NO